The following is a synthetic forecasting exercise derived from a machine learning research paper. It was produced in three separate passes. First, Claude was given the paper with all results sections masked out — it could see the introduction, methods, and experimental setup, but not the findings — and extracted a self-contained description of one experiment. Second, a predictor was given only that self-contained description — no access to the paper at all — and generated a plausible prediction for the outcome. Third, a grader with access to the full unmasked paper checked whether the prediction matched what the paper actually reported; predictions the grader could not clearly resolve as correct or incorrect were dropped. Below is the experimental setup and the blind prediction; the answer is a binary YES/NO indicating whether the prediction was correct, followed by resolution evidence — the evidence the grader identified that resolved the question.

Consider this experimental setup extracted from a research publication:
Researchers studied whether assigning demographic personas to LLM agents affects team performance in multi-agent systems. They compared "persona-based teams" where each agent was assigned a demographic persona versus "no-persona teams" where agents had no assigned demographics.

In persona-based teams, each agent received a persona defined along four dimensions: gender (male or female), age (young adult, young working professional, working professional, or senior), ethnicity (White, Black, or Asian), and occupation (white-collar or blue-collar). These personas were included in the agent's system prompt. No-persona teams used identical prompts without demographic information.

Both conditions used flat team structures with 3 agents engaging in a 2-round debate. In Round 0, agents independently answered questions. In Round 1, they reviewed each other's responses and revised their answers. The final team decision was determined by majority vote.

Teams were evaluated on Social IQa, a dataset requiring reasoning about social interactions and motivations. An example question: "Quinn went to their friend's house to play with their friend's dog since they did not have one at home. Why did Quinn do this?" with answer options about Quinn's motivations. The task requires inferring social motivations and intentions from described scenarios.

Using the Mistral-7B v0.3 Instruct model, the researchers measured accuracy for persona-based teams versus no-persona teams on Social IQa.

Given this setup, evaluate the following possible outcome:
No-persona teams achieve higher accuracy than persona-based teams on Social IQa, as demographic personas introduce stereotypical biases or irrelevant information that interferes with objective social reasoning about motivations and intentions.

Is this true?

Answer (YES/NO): YES